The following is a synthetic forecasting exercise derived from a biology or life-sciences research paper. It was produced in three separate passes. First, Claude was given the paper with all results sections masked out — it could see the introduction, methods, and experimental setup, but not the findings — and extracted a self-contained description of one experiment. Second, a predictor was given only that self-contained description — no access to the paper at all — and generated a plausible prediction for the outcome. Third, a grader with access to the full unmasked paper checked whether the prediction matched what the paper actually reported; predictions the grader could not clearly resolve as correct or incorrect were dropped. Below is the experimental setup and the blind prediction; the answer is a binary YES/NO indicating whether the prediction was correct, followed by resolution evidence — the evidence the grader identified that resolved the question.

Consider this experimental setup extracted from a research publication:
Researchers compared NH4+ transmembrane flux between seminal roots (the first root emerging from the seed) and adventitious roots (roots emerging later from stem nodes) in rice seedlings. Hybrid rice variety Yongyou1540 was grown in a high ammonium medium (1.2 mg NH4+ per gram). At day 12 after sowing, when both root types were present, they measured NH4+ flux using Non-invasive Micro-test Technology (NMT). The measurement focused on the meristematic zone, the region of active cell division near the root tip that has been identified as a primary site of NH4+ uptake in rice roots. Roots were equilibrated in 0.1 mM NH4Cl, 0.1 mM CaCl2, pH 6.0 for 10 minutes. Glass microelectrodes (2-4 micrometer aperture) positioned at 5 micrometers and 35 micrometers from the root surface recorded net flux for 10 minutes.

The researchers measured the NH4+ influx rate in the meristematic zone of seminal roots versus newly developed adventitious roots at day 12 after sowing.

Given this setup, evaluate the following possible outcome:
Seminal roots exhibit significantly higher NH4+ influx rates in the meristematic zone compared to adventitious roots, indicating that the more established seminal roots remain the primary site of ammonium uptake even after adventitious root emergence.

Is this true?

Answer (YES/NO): NO